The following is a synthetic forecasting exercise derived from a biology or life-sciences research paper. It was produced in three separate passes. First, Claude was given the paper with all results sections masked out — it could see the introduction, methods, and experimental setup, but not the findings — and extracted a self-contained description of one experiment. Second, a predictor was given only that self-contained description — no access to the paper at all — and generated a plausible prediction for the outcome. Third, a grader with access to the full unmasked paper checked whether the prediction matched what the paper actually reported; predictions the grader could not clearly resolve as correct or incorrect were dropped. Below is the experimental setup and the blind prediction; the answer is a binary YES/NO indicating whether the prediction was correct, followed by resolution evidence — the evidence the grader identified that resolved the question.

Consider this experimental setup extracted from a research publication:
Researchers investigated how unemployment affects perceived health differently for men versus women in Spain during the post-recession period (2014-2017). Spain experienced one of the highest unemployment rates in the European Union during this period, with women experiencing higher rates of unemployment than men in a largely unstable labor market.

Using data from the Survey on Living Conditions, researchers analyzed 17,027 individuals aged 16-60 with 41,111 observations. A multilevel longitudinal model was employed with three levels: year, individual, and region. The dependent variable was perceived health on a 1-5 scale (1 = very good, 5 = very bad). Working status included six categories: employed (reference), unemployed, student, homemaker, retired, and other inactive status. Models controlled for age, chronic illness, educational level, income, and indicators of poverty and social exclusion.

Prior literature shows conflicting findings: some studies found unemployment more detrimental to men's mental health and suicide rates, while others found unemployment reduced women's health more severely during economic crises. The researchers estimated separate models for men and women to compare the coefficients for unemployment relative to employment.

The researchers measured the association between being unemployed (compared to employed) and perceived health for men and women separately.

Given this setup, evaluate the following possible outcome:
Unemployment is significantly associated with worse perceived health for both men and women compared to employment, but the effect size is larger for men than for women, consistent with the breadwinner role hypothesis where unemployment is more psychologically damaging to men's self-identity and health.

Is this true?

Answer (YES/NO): NO